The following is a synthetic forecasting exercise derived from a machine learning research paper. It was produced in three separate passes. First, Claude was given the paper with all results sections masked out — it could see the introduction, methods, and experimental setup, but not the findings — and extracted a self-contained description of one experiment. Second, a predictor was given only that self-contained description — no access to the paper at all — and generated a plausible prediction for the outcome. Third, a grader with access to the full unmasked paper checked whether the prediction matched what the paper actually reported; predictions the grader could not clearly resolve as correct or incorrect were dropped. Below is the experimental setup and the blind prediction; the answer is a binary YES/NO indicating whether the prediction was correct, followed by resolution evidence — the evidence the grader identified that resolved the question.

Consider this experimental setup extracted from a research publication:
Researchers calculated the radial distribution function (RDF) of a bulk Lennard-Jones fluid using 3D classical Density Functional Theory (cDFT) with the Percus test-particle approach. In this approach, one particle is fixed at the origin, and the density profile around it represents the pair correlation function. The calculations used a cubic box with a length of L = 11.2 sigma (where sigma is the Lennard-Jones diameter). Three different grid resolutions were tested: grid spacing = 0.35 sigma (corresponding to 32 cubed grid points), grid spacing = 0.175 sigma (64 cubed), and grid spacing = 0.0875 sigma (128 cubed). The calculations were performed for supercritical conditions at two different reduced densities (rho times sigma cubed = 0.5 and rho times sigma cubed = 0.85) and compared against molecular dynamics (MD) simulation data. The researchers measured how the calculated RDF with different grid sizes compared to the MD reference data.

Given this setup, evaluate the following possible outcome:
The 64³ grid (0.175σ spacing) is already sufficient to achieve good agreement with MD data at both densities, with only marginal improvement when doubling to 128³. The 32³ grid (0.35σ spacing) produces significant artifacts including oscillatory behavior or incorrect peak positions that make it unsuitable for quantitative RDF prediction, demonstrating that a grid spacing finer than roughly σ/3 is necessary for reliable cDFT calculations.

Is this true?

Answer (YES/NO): NO